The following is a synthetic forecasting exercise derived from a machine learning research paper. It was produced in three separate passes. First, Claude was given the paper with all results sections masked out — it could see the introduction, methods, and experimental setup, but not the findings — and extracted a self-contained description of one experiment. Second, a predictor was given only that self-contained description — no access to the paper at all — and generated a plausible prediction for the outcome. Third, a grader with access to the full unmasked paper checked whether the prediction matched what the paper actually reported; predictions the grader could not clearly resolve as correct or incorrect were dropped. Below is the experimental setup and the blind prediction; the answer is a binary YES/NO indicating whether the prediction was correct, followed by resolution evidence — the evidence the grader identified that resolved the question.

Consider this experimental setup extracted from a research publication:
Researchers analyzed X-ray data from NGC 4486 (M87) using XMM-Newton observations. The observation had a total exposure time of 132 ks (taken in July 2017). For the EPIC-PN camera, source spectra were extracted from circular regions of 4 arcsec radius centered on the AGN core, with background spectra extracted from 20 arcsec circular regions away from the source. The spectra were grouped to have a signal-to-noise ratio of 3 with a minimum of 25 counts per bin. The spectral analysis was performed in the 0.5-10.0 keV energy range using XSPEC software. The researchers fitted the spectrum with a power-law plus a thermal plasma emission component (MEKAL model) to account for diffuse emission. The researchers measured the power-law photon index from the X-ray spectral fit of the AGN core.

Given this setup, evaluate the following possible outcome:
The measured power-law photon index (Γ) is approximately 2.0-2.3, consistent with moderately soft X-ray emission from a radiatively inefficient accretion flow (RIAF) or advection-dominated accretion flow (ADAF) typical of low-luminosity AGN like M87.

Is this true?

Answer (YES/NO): YES